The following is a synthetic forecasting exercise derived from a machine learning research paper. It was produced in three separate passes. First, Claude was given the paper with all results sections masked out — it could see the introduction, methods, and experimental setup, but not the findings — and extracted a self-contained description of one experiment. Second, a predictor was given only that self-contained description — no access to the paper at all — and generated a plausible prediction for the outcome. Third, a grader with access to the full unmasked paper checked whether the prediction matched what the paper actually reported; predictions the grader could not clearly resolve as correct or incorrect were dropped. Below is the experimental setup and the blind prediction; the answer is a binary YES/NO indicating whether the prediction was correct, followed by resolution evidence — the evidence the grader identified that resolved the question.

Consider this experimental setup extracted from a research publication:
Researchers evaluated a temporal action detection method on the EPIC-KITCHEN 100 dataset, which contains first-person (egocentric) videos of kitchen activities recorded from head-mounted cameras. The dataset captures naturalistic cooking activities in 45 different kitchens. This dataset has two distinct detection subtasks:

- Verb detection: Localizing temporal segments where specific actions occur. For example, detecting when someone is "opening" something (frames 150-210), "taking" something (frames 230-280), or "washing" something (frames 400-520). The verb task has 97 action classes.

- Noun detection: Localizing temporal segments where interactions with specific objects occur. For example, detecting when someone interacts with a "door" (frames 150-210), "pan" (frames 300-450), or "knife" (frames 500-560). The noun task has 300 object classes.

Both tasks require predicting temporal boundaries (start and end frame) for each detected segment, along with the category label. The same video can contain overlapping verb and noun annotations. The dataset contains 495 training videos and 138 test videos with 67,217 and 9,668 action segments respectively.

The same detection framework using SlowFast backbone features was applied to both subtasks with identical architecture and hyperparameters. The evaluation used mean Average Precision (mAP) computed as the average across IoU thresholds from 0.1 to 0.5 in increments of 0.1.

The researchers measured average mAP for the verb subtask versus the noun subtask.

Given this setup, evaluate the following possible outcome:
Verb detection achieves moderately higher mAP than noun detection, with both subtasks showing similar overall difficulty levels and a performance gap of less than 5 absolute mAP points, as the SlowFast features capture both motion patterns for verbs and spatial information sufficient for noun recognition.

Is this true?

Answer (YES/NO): YES